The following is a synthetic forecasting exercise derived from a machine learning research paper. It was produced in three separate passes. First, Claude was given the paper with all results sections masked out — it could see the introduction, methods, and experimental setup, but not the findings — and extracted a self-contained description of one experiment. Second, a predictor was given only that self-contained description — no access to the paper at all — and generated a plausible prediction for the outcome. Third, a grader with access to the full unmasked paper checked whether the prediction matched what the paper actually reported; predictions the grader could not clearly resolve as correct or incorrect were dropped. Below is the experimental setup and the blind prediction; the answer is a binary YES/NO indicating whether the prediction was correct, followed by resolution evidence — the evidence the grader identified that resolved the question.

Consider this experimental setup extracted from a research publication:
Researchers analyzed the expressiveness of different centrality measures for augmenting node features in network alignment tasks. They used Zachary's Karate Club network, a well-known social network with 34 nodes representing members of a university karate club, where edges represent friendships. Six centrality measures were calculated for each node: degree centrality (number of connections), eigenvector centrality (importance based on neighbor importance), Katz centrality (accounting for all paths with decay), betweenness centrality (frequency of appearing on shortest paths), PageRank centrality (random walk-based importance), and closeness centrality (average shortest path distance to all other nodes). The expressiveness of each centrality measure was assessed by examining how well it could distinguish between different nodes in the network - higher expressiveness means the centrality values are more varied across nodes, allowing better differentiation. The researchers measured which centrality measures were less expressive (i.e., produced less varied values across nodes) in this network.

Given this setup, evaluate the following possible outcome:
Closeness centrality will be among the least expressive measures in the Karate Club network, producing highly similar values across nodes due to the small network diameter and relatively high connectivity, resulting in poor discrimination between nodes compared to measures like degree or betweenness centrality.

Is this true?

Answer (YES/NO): YES